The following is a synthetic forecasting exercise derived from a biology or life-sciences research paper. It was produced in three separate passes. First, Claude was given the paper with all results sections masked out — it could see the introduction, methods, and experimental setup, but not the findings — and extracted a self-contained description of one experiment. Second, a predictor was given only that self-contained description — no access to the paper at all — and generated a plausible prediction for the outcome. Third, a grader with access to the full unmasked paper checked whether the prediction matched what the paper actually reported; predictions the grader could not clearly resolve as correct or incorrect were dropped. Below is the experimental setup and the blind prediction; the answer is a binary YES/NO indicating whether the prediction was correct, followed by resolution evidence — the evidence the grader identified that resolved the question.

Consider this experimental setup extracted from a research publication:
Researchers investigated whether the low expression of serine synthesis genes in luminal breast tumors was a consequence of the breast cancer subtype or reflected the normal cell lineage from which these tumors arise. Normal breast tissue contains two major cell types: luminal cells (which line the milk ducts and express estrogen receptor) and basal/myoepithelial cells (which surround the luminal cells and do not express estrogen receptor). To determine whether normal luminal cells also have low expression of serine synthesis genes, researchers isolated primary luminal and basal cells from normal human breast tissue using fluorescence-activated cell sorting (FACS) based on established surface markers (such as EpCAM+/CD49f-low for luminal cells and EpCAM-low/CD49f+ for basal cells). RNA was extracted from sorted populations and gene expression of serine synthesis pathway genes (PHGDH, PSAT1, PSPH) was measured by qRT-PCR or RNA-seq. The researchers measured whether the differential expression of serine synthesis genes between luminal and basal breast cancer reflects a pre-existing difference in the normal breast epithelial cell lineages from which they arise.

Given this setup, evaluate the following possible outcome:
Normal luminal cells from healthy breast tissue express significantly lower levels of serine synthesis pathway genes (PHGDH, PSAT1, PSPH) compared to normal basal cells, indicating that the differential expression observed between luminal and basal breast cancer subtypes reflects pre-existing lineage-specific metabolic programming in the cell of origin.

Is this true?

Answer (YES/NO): NO